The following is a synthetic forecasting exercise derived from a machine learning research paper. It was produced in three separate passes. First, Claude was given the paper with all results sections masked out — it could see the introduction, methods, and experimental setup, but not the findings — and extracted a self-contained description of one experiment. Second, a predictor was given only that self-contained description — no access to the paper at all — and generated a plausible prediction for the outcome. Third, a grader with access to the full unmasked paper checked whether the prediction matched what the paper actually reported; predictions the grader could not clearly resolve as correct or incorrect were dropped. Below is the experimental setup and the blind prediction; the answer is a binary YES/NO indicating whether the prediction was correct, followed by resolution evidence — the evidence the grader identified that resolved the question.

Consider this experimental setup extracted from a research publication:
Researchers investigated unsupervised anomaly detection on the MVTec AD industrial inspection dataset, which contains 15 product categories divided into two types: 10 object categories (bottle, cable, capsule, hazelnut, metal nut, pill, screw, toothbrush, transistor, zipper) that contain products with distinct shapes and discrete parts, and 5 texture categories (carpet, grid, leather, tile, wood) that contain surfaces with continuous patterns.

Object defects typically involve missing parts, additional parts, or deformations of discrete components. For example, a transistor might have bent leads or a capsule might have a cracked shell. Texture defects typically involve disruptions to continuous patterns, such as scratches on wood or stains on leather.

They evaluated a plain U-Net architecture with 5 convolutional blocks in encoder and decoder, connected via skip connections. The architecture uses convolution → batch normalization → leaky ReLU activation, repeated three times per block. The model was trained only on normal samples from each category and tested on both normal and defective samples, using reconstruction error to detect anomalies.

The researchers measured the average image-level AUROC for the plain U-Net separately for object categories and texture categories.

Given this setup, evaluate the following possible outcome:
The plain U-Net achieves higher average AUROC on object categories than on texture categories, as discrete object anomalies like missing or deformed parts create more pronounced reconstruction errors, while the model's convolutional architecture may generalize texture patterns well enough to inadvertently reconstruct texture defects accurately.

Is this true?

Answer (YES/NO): NO